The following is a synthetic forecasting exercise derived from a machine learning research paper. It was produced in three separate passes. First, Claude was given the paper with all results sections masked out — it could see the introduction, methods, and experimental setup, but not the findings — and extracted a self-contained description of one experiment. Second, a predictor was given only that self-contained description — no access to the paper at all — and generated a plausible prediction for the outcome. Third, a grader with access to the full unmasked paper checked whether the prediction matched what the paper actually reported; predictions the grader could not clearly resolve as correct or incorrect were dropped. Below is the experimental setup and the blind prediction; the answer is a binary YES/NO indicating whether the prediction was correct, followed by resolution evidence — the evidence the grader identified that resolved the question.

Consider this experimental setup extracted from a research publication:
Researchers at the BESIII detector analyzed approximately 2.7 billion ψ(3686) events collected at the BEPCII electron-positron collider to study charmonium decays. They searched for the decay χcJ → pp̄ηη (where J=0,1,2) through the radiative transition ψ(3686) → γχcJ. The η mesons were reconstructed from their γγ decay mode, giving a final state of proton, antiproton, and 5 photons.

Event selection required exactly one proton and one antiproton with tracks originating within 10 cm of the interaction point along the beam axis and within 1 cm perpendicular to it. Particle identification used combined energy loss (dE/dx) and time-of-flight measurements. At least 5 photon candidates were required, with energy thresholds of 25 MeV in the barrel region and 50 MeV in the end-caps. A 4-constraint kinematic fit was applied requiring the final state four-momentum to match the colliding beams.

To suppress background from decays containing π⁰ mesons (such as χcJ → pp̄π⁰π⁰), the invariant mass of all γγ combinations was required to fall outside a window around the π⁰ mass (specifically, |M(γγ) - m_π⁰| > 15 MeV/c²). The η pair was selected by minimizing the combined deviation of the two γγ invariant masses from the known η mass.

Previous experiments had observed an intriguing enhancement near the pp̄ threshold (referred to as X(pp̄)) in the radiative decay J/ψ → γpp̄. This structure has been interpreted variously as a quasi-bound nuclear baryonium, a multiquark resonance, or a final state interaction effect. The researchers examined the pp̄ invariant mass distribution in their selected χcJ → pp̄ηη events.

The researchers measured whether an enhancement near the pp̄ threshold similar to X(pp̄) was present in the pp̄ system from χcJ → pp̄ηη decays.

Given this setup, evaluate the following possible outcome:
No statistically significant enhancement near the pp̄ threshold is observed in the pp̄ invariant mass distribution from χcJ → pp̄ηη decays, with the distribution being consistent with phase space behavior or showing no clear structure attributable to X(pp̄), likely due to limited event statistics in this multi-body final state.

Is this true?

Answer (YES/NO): YES